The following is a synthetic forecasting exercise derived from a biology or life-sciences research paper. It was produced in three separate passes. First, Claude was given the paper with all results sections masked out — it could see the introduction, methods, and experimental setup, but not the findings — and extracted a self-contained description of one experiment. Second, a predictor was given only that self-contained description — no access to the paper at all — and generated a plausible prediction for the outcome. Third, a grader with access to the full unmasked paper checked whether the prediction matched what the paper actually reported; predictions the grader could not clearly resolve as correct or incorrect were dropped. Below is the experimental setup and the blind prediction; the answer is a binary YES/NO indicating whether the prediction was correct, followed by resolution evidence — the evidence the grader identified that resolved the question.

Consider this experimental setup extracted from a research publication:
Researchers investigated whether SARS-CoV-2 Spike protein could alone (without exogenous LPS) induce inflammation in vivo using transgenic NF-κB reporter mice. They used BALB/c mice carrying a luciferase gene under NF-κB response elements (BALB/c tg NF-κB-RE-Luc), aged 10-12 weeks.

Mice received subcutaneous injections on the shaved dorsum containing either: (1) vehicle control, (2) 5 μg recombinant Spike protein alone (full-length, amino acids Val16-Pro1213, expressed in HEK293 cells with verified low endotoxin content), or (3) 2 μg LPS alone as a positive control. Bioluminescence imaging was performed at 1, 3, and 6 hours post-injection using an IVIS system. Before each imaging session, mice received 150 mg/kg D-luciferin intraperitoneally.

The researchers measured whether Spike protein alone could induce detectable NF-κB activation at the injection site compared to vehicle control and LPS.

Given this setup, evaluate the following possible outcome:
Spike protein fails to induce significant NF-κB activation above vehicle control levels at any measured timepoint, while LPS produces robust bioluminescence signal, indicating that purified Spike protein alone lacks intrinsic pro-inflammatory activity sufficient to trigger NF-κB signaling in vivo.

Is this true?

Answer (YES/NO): YES